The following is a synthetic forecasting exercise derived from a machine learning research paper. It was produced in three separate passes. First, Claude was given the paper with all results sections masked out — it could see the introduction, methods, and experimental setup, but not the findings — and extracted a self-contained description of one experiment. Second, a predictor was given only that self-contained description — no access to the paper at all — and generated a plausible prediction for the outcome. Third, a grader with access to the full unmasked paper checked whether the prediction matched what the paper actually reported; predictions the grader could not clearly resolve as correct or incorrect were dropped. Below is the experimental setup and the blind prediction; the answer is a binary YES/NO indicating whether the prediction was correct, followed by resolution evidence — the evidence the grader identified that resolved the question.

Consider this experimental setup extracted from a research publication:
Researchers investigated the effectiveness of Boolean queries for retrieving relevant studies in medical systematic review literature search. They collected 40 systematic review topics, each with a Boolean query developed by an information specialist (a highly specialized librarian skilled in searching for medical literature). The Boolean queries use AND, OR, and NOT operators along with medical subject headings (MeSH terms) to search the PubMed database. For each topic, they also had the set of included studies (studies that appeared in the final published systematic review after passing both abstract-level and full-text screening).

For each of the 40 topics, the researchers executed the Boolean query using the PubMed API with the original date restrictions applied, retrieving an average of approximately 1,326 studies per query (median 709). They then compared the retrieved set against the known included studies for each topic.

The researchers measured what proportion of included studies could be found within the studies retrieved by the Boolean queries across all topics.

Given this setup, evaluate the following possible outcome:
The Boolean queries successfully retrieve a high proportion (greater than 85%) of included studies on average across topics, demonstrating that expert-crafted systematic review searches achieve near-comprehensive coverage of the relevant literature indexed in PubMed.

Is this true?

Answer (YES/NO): NO